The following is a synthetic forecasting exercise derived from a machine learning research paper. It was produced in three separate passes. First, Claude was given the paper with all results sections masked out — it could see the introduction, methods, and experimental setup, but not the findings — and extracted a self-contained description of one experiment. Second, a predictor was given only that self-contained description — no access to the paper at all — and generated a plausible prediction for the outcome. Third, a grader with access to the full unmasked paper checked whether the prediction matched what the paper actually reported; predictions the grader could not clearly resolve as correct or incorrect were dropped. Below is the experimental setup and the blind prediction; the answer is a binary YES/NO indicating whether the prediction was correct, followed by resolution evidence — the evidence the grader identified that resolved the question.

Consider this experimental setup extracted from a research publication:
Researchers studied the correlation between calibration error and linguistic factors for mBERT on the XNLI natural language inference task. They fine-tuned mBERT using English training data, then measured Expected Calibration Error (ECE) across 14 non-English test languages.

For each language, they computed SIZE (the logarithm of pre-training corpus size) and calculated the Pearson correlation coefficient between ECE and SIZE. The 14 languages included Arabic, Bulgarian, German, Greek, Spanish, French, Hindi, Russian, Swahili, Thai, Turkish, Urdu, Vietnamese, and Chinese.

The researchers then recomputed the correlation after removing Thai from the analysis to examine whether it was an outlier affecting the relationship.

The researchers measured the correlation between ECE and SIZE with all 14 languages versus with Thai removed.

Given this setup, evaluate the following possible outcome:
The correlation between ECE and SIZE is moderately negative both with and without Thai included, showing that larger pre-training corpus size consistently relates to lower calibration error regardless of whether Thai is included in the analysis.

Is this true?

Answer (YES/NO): NO